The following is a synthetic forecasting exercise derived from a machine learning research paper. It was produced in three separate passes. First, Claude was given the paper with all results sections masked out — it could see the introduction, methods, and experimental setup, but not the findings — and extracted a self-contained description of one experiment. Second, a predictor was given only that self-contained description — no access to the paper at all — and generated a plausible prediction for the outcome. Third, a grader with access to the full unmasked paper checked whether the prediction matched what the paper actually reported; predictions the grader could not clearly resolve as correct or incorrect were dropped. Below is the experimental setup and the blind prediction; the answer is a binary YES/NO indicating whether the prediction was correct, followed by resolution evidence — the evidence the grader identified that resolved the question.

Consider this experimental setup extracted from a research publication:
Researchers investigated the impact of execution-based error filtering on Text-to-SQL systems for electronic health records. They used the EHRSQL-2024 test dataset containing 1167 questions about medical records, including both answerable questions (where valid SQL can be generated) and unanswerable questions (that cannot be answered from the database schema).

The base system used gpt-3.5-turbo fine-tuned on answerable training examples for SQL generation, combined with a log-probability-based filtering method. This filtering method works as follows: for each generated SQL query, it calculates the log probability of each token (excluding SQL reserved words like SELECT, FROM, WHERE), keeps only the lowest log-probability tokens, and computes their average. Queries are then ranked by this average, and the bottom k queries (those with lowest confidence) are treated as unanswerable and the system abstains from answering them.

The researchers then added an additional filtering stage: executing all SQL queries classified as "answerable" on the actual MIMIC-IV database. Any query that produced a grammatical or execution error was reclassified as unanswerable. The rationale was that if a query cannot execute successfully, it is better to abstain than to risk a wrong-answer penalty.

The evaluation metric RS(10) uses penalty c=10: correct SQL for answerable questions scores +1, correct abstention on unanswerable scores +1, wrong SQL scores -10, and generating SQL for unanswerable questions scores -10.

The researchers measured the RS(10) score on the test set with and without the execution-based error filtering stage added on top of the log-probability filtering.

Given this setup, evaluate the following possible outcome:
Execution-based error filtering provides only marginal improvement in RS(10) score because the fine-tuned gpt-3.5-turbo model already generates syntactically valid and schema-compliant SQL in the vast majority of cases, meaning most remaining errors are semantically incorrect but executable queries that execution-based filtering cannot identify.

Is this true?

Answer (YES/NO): NO